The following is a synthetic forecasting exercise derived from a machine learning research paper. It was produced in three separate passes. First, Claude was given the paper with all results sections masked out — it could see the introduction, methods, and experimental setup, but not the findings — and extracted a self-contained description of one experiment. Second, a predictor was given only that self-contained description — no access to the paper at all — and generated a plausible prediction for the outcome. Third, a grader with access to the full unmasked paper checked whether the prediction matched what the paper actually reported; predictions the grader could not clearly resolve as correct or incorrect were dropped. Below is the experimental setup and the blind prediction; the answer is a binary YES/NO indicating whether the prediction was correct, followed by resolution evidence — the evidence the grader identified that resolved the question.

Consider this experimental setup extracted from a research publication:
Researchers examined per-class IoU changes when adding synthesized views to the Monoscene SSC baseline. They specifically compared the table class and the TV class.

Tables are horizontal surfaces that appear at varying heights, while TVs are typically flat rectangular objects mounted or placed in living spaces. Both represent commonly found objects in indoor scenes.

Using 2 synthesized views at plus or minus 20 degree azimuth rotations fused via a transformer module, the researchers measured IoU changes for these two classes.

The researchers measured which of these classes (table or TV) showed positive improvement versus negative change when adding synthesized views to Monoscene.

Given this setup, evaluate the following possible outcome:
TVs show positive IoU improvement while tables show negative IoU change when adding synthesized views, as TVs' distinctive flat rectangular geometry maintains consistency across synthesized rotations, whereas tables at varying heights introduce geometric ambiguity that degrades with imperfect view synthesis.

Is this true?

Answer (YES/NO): YES